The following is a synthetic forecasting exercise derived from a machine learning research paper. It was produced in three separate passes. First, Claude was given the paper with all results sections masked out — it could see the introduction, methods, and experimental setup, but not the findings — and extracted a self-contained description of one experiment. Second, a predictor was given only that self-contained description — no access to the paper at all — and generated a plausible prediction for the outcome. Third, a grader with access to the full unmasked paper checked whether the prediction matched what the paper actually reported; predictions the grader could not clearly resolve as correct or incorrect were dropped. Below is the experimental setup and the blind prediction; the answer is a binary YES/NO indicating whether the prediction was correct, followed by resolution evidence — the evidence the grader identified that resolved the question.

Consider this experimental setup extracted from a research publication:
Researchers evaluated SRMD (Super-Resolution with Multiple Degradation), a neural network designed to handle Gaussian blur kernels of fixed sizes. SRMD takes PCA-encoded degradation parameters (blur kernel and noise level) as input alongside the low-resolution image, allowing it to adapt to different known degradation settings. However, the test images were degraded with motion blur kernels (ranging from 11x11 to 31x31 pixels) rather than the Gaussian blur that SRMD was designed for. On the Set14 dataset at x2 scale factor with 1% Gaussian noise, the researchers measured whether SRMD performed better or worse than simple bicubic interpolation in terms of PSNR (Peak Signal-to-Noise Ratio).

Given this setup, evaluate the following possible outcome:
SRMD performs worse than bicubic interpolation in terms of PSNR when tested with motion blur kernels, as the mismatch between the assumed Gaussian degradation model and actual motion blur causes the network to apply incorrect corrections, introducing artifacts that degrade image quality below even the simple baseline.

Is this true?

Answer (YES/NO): YES